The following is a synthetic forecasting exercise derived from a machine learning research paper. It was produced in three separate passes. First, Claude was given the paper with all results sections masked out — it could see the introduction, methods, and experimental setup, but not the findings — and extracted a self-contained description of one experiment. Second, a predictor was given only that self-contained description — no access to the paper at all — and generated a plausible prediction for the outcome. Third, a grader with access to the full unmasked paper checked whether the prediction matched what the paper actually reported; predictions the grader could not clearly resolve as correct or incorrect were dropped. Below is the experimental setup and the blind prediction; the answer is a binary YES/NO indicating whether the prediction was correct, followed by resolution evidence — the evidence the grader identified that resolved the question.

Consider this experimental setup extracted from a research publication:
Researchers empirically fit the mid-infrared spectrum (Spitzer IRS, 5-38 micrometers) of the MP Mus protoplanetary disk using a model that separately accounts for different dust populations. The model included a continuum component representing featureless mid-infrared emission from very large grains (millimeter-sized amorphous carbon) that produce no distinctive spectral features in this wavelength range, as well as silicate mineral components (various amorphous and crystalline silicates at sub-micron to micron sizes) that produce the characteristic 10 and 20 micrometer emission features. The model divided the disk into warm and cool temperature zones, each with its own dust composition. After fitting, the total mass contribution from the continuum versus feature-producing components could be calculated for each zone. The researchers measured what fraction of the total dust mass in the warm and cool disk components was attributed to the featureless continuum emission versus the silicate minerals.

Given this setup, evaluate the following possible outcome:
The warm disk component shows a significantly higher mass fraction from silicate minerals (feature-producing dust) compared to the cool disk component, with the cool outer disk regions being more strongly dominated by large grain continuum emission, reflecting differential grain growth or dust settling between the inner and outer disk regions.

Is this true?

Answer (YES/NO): NO